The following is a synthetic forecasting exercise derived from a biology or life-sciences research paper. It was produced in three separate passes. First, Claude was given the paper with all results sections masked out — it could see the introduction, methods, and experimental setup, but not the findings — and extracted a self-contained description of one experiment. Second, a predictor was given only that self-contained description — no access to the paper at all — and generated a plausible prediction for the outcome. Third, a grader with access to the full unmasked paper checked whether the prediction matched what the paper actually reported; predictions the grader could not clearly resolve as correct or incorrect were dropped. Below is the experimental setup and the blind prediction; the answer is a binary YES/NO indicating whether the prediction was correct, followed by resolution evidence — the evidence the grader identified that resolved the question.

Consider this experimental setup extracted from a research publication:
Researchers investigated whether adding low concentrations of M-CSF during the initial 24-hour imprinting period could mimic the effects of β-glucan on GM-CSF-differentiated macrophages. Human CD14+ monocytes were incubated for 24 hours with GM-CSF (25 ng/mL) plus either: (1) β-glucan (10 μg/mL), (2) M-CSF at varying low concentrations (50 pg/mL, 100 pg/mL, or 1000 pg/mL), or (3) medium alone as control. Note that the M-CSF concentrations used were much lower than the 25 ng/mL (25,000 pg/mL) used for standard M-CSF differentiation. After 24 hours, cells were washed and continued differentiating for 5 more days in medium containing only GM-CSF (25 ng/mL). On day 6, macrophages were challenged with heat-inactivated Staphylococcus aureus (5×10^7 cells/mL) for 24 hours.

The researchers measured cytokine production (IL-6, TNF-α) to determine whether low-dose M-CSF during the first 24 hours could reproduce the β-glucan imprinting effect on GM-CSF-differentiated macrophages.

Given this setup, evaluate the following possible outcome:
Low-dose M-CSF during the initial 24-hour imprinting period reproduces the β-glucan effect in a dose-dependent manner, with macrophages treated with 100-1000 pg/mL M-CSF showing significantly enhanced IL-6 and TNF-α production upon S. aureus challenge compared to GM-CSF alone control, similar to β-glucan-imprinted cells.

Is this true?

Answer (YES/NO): NO